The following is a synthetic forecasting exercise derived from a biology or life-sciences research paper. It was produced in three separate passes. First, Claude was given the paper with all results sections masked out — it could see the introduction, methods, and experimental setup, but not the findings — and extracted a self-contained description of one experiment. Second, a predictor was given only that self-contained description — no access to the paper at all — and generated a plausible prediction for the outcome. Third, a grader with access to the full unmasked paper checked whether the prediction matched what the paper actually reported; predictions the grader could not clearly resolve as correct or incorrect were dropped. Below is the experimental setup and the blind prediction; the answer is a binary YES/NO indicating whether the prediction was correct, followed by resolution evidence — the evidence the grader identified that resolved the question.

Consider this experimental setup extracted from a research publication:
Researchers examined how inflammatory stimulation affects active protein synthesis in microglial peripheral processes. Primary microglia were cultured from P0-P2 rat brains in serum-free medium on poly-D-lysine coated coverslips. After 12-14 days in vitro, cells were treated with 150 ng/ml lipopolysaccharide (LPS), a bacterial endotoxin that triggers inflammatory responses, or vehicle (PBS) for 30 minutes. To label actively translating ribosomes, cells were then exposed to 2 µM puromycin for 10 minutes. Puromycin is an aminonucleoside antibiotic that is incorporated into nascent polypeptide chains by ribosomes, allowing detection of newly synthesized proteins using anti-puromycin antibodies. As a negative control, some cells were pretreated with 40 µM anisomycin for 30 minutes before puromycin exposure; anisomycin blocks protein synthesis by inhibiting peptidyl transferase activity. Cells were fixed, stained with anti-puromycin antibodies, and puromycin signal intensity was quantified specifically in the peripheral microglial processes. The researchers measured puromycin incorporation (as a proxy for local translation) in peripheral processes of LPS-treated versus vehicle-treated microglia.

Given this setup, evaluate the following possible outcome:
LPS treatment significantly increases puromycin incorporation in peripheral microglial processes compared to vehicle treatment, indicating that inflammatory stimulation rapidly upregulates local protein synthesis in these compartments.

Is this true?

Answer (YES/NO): YES